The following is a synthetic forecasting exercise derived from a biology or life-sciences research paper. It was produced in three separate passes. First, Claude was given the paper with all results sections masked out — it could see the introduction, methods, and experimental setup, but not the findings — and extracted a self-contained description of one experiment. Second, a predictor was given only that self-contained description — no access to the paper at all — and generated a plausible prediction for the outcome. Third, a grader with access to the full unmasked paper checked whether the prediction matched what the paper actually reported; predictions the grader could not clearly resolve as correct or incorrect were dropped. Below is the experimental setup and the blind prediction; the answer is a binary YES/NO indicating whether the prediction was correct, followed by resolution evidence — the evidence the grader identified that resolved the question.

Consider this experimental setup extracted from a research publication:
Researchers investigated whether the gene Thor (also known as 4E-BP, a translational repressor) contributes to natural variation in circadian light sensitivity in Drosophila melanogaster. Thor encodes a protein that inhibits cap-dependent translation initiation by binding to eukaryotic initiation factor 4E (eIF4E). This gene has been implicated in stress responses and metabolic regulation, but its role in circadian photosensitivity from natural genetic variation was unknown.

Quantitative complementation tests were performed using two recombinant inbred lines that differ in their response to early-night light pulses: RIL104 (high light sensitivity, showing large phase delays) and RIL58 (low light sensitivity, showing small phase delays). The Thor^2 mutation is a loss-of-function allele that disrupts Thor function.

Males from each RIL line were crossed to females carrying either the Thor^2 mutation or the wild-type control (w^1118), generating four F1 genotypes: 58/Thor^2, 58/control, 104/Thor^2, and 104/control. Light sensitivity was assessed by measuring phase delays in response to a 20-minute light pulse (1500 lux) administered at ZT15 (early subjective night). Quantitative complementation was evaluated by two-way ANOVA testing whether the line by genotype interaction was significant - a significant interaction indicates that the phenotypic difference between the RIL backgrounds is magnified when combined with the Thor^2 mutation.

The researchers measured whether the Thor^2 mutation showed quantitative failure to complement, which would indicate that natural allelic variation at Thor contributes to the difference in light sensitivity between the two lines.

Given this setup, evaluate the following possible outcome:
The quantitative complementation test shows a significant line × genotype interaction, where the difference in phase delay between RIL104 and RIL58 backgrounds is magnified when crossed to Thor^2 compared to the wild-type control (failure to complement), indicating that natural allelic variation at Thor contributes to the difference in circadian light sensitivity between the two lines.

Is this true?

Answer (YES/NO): NO